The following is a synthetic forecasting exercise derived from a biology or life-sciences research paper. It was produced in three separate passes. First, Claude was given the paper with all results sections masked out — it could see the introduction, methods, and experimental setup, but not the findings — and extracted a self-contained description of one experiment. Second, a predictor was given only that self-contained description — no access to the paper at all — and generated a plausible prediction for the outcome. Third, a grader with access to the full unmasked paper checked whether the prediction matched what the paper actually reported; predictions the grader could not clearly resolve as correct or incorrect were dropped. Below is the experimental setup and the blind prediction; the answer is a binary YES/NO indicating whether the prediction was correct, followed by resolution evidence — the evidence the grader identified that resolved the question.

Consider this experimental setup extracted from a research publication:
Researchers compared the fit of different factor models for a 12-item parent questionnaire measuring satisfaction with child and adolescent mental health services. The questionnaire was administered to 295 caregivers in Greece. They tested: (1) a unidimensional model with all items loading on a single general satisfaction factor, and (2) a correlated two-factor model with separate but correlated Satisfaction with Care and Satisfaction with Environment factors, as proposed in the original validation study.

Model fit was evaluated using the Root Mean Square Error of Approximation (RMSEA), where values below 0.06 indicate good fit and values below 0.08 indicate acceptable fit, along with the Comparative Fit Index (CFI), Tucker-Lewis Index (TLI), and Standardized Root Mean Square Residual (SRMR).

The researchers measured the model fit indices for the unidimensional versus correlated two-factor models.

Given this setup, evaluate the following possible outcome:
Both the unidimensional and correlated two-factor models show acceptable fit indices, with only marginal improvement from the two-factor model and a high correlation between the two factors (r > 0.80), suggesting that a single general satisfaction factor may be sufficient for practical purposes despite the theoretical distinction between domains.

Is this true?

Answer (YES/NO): NO